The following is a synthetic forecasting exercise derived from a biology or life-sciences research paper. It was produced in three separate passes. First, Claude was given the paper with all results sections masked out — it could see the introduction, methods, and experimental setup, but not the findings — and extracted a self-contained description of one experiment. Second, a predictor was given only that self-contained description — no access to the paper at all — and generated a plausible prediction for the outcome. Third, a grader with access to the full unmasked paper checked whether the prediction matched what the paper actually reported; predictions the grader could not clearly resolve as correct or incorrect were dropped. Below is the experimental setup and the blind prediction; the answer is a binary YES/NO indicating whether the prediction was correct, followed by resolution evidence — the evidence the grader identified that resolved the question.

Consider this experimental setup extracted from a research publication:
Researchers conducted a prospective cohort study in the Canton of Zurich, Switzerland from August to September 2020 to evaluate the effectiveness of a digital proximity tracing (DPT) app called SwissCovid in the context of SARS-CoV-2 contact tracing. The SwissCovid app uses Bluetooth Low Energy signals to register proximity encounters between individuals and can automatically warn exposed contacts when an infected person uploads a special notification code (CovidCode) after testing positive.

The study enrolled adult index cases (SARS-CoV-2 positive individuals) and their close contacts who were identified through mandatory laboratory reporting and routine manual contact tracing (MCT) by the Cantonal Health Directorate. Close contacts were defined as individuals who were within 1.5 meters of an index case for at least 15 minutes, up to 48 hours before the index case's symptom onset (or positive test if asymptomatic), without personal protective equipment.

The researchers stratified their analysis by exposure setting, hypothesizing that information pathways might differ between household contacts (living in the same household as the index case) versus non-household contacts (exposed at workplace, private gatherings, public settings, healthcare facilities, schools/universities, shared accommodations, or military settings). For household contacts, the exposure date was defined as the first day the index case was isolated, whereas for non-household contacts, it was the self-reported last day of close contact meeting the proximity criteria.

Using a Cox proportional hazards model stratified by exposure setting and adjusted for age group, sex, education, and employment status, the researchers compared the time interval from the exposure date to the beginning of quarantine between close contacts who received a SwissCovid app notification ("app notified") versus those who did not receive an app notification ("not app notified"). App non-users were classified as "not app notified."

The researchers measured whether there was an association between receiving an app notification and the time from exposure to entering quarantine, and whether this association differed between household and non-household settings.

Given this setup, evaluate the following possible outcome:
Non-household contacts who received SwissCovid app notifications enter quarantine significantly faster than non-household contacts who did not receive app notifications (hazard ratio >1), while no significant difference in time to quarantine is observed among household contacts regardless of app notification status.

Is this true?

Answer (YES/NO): YES